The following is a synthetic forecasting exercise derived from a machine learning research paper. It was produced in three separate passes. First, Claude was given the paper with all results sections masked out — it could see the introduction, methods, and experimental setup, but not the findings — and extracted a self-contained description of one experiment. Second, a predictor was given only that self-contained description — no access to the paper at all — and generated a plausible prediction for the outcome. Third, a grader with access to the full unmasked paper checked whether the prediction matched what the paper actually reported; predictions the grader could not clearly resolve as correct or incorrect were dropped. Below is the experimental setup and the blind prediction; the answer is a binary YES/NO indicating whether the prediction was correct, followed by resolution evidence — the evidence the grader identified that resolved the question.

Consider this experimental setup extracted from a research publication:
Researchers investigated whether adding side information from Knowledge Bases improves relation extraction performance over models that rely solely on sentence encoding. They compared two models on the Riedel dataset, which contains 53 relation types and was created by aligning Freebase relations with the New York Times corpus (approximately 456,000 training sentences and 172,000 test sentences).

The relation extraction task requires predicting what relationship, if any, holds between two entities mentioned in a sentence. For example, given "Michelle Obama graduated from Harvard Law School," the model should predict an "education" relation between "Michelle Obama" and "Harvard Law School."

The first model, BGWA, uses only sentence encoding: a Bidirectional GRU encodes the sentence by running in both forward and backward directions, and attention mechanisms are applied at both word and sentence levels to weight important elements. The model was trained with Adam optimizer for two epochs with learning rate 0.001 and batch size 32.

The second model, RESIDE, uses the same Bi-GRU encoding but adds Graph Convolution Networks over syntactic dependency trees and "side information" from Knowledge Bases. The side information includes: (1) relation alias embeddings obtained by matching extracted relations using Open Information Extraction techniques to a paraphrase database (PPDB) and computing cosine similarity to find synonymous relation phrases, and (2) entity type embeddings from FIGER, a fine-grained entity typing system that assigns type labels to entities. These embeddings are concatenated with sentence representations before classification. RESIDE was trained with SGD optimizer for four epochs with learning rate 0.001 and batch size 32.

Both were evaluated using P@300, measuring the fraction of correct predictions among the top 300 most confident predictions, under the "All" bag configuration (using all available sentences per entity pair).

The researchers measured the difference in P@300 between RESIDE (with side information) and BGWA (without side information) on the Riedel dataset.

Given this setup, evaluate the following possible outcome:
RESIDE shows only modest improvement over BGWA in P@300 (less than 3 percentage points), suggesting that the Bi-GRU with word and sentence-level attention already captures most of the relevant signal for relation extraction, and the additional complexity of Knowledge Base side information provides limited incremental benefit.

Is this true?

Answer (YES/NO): NO